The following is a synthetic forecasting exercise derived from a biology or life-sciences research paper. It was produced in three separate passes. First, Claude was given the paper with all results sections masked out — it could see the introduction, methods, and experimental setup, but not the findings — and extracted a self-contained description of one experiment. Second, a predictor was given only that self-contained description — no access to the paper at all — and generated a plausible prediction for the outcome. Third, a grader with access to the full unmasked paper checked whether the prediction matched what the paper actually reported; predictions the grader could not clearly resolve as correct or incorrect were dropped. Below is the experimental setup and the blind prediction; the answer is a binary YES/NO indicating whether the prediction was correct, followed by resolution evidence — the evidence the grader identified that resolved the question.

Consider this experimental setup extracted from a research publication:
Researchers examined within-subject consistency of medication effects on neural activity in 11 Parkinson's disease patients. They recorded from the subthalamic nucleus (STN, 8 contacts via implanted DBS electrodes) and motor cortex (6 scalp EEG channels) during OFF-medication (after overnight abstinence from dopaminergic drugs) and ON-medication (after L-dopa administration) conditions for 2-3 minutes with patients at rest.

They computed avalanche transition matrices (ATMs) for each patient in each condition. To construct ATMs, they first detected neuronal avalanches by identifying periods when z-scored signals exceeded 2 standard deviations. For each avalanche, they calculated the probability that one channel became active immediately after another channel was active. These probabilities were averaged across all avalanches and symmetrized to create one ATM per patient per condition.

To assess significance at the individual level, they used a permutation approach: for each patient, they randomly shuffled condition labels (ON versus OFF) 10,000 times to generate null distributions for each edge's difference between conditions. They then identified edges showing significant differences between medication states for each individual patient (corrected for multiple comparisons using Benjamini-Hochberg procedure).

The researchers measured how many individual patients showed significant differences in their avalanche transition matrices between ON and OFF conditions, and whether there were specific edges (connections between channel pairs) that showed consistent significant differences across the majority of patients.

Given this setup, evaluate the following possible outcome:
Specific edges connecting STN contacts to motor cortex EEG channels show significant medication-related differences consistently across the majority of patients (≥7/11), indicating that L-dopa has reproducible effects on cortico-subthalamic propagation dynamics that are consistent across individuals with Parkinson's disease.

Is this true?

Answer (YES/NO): YES